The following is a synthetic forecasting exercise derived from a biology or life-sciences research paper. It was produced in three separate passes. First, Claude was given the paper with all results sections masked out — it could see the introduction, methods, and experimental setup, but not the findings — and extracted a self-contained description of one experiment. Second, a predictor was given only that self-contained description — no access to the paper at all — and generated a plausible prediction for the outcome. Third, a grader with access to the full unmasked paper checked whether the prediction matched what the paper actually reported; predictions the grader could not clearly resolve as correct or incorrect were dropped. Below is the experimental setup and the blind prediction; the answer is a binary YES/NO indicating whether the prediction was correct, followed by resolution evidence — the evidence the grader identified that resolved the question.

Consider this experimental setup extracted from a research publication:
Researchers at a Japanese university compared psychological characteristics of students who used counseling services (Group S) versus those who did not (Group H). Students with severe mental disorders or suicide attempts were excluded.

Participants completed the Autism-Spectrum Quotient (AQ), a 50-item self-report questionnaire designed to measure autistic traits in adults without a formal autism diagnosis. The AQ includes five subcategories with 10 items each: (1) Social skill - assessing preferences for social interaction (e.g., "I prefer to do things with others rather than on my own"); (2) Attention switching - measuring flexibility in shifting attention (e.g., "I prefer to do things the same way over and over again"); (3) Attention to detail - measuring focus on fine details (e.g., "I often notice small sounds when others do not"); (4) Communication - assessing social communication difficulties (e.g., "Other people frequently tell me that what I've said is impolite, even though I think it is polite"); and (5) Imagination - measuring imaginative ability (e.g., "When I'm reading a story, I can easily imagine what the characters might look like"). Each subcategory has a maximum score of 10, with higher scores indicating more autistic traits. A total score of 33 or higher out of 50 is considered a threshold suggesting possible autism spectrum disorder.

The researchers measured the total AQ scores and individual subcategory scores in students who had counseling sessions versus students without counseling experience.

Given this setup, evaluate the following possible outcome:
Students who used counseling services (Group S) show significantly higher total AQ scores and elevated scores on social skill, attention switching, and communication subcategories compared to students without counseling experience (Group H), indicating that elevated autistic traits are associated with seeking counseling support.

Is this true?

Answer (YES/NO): YES